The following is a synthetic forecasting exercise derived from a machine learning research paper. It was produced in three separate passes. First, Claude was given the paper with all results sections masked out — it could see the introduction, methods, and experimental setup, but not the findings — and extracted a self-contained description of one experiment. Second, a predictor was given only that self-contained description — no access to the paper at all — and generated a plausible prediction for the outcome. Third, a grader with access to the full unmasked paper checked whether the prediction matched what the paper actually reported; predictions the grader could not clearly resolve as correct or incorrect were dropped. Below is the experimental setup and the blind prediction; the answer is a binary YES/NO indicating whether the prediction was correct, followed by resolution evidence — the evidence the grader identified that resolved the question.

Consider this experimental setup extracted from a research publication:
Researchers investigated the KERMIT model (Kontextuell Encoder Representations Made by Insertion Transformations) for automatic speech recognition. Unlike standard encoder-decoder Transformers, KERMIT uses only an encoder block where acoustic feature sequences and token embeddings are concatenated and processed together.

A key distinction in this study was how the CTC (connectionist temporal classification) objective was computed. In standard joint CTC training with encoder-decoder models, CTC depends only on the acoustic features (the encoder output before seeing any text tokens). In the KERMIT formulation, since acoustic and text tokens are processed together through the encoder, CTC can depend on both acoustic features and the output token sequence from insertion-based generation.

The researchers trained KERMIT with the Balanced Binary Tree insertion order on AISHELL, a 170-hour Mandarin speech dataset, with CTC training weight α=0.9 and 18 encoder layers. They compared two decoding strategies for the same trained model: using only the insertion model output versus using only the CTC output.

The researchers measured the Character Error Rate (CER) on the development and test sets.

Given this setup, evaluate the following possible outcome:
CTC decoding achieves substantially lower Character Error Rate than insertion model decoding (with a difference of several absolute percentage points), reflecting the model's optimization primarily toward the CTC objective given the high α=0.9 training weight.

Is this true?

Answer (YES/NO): YES